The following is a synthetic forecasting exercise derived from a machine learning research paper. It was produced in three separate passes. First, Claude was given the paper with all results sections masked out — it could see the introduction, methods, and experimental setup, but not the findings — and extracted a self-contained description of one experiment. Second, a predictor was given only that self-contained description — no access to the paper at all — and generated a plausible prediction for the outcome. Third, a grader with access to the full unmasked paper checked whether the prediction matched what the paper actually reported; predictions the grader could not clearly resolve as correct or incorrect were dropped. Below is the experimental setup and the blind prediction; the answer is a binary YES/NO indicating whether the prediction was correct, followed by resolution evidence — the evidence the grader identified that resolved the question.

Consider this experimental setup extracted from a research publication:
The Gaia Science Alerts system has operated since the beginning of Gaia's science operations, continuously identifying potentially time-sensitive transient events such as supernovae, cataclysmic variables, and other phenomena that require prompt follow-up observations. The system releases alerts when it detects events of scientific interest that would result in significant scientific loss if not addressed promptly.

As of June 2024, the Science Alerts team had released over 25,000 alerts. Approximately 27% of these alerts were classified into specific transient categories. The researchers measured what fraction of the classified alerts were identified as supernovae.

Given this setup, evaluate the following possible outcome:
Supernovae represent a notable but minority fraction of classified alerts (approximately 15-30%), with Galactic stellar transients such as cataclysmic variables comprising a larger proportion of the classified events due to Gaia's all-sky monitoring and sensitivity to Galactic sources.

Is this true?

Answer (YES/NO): NO